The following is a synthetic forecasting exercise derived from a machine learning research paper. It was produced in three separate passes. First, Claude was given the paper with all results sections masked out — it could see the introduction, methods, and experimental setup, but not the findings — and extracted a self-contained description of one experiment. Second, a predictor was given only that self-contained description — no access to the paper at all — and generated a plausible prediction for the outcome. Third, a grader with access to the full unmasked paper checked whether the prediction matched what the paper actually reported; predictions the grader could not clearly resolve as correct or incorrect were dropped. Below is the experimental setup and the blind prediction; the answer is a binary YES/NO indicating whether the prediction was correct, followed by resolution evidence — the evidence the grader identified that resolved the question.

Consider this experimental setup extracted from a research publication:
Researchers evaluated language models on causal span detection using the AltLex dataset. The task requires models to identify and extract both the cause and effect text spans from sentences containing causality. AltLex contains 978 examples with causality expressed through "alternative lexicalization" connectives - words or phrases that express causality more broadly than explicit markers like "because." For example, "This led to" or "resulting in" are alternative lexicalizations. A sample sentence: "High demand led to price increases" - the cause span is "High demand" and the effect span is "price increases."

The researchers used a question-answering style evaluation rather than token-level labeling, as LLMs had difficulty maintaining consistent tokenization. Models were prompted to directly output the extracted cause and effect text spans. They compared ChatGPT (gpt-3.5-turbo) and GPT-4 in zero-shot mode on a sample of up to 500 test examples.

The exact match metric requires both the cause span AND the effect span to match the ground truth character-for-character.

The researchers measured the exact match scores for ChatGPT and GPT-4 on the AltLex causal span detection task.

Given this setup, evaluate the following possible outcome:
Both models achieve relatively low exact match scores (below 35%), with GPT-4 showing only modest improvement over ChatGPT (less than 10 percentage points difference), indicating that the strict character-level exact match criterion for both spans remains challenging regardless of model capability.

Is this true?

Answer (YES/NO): NO